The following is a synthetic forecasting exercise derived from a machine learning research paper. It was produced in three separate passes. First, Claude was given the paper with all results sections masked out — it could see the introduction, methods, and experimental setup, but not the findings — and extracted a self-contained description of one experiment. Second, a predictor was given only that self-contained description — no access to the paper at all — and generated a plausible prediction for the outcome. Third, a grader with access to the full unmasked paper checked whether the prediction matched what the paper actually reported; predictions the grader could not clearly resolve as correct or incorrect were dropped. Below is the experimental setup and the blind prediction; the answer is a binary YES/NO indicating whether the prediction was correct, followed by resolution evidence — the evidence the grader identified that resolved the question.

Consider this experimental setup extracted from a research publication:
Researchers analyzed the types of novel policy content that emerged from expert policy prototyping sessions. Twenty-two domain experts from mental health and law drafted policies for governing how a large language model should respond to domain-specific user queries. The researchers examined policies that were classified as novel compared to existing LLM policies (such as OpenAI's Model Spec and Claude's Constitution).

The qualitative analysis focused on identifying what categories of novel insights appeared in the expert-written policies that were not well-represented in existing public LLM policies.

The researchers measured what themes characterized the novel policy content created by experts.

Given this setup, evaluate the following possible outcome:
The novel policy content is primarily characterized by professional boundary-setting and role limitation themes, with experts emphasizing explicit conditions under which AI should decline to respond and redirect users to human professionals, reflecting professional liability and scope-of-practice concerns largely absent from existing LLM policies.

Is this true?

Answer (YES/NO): NO